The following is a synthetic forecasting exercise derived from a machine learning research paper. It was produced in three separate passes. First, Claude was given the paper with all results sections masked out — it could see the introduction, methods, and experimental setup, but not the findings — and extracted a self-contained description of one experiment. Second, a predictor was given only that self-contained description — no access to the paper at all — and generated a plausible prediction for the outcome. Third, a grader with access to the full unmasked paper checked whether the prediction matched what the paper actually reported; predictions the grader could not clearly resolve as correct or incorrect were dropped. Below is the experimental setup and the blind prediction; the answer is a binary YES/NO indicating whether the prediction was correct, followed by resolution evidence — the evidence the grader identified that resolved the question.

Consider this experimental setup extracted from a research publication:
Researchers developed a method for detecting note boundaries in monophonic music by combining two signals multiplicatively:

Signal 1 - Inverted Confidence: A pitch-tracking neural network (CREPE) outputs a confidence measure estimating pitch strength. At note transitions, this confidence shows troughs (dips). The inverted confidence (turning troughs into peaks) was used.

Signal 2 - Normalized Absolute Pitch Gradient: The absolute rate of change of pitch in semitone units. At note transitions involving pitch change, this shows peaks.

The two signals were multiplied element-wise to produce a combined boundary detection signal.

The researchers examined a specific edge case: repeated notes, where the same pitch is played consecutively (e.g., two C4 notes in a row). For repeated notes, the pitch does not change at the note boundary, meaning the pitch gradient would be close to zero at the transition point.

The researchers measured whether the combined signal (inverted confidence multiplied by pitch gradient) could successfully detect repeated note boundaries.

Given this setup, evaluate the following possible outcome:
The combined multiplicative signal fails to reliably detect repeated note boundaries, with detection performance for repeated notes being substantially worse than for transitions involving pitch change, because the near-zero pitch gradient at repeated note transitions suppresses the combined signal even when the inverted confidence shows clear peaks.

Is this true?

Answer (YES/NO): YES